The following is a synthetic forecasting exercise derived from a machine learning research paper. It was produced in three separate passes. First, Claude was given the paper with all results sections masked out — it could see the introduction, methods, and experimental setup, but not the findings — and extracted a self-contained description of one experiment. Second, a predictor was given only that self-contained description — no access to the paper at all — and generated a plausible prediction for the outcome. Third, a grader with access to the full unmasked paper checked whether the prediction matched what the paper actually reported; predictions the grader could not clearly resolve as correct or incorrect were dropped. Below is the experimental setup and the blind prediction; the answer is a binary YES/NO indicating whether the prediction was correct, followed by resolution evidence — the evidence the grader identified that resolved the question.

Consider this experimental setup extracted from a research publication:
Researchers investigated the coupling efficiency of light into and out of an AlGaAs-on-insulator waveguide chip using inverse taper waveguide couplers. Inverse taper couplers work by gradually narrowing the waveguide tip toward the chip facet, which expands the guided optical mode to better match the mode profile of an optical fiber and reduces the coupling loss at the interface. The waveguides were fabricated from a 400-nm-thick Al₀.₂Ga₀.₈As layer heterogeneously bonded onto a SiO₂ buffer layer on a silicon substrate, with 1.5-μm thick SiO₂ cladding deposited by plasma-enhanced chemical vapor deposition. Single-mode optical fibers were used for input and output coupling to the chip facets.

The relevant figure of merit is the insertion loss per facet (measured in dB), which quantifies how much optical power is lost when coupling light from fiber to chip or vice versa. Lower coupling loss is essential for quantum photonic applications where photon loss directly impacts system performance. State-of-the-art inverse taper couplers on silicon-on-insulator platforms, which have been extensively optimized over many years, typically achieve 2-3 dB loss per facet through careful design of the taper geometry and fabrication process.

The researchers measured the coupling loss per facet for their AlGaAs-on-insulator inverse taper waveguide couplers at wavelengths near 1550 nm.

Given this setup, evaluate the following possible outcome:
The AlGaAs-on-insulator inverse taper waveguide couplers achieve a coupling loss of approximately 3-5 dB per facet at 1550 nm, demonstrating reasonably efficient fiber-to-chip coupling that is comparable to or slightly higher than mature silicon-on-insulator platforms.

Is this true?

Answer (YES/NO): YES